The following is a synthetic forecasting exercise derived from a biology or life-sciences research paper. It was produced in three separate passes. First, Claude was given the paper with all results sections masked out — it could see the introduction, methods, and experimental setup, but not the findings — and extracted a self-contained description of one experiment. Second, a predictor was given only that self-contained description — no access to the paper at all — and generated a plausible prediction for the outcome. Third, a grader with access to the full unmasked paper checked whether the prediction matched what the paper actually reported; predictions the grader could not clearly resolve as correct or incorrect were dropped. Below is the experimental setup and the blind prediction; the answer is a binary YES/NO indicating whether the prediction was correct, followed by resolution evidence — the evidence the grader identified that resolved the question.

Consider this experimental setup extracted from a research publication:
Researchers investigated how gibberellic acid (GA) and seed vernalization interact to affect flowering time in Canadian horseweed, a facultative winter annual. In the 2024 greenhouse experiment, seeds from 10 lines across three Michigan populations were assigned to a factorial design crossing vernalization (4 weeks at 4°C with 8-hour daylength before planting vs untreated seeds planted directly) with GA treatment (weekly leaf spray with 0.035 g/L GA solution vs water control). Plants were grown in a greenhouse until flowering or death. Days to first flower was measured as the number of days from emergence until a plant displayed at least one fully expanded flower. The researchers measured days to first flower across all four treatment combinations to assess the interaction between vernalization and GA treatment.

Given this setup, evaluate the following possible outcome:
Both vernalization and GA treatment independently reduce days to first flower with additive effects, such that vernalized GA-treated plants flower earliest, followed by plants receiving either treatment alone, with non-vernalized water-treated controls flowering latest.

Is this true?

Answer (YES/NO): NO